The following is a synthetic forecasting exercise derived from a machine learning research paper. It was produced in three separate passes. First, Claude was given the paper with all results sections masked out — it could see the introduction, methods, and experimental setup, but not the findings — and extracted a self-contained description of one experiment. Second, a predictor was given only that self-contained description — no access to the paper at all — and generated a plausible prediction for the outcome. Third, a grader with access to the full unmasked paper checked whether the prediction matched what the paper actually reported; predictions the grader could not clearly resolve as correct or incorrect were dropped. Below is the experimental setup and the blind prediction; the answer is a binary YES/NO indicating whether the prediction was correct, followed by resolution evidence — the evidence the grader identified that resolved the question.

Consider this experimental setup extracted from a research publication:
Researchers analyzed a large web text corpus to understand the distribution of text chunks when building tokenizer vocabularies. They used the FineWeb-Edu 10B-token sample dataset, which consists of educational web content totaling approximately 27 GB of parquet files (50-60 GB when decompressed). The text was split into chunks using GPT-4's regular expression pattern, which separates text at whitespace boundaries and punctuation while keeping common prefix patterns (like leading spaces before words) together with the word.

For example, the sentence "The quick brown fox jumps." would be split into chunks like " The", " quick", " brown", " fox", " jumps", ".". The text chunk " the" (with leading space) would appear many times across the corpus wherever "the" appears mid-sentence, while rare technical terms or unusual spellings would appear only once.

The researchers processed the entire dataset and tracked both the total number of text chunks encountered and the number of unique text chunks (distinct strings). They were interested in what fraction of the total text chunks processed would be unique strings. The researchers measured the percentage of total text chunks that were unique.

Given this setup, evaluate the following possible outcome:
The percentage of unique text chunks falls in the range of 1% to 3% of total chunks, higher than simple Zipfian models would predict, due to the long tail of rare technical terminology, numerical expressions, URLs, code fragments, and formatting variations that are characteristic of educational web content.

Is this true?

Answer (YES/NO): NO